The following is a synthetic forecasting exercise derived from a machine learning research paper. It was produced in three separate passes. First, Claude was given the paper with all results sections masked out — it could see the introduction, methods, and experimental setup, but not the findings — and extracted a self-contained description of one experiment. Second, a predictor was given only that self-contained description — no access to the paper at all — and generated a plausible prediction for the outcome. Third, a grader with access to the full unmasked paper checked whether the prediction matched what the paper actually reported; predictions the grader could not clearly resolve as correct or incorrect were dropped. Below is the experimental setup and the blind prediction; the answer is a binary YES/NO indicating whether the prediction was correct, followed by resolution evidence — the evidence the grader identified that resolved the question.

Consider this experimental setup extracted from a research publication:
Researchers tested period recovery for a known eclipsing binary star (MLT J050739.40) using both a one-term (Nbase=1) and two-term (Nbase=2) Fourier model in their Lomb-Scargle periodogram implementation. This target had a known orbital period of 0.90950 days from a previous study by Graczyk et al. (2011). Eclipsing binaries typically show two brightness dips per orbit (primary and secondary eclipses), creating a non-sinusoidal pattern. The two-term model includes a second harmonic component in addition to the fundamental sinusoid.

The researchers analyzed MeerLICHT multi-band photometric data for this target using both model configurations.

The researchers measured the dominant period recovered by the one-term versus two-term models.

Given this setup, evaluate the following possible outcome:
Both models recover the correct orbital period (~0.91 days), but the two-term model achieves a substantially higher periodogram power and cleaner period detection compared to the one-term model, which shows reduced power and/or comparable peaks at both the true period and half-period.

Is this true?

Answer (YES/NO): NO